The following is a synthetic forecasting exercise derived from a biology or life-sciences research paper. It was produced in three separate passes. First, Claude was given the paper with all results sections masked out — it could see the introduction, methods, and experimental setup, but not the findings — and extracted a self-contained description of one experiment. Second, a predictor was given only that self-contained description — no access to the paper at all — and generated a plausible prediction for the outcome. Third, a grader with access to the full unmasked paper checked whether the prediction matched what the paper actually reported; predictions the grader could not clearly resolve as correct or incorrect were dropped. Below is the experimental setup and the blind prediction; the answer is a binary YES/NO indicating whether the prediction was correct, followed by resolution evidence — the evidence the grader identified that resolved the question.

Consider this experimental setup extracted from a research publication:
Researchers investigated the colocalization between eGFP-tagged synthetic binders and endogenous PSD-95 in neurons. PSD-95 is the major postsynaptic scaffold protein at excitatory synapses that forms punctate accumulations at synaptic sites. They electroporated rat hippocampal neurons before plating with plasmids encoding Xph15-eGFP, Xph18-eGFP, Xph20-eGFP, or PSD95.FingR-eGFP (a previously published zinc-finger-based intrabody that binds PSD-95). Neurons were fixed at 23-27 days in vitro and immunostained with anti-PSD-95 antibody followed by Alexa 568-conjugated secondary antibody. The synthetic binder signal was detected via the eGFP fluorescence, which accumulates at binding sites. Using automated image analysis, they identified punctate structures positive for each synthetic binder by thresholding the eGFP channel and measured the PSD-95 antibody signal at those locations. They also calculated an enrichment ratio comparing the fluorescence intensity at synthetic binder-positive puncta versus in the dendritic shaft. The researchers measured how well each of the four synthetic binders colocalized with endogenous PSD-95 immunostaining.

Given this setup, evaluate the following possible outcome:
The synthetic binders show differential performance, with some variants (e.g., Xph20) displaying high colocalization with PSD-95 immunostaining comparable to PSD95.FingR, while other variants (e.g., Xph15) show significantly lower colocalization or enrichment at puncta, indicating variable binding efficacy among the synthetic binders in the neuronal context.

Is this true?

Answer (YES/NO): NO